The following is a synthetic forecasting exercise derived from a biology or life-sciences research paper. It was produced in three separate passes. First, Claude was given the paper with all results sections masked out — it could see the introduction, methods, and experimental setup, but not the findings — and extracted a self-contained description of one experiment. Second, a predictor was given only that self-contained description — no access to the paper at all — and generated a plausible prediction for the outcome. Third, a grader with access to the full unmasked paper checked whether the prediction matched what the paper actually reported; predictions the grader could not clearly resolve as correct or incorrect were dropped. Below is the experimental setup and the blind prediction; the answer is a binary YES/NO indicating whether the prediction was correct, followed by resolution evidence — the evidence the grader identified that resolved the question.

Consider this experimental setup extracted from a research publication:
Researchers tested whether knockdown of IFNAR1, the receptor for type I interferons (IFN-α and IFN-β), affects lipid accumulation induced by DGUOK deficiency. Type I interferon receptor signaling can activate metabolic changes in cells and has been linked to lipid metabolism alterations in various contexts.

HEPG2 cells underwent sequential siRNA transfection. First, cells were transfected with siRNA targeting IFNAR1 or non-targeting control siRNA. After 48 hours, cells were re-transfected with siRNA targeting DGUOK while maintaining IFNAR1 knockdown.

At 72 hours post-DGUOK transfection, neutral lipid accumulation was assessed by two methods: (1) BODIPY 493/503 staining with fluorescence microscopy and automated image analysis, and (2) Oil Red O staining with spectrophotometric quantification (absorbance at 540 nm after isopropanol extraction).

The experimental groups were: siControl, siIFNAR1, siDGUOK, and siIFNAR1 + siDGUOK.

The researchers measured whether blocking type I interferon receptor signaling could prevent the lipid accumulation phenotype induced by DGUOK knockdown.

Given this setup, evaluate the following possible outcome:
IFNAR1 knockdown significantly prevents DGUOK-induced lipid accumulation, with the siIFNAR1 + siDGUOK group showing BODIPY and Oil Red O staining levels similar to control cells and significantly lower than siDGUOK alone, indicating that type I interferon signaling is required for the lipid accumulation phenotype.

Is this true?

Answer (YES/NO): NO